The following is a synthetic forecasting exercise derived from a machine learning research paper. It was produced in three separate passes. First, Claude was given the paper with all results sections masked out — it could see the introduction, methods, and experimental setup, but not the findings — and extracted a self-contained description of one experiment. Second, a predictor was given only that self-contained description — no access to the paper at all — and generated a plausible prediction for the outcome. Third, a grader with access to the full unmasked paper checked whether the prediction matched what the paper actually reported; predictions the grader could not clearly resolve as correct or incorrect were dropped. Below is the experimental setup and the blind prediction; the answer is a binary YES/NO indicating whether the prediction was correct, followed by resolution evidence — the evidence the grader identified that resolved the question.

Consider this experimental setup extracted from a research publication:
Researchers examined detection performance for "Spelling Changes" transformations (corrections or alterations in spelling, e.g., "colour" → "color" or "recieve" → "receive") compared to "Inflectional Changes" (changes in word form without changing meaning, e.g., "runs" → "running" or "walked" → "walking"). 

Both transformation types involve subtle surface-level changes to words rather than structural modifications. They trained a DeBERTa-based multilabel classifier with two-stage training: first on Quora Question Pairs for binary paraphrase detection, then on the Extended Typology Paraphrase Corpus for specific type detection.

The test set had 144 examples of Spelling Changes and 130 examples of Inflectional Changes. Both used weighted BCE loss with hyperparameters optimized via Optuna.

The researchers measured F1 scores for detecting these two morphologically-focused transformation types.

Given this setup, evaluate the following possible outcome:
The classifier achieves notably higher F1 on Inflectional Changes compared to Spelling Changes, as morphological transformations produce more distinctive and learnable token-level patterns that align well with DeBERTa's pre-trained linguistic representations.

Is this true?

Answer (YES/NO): YES